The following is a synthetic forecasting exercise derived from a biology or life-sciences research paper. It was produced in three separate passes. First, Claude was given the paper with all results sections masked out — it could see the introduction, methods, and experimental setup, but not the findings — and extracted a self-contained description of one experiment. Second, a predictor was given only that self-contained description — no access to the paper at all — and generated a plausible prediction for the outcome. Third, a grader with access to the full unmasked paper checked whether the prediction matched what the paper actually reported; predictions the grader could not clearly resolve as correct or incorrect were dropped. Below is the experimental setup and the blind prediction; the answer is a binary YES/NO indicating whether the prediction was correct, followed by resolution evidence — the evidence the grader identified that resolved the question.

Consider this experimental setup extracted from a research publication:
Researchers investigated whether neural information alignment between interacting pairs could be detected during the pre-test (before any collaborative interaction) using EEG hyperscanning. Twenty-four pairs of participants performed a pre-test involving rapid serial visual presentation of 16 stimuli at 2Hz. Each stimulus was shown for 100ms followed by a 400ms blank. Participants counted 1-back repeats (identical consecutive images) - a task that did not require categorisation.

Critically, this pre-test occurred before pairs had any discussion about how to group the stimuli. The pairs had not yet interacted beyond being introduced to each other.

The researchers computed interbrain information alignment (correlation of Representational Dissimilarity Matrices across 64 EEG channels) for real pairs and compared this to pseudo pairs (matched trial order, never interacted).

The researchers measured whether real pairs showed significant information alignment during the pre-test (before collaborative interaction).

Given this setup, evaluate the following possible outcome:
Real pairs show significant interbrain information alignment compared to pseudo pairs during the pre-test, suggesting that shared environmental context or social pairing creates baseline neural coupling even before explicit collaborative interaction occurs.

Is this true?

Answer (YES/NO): NO